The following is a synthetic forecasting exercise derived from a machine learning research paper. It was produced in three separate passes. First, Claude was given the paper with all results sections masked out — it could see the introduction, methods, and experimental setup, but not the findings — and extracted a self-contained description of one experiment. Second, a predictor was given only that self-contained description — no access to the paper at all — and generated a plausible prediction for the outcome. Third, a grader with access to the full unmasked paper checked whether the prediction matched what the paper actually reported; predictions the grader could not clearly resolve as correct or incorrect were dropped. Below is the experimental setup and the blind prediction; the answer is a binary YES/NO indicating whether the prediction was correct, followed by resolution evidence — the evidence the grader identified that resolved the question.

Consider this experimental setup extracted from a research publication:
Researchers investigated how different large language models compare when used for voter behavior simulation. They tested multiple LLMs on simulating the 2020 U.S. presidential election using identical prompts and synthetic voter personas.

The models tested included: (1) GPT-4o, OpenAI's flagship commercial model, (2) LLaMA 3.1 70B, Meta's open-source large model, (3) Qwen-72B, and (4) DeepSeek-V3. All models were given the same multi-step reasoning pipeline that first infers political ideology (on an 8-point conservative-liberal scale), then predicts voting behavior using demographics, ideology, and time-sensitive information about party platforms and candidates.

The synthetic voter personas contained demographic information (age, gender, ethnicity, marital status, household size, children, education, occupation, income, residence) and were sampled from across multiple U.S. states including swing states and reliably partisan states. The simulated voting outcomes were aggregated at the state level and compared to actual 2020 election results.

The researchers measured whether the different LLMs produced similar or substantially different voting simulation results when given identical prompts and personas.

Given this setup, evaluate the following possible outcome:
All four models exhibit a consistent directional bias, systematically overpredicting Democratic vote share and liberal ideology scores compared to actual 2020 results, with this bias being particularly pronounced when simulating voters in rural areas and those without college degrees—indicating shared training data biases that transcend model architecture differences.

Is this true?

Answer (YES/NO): NO